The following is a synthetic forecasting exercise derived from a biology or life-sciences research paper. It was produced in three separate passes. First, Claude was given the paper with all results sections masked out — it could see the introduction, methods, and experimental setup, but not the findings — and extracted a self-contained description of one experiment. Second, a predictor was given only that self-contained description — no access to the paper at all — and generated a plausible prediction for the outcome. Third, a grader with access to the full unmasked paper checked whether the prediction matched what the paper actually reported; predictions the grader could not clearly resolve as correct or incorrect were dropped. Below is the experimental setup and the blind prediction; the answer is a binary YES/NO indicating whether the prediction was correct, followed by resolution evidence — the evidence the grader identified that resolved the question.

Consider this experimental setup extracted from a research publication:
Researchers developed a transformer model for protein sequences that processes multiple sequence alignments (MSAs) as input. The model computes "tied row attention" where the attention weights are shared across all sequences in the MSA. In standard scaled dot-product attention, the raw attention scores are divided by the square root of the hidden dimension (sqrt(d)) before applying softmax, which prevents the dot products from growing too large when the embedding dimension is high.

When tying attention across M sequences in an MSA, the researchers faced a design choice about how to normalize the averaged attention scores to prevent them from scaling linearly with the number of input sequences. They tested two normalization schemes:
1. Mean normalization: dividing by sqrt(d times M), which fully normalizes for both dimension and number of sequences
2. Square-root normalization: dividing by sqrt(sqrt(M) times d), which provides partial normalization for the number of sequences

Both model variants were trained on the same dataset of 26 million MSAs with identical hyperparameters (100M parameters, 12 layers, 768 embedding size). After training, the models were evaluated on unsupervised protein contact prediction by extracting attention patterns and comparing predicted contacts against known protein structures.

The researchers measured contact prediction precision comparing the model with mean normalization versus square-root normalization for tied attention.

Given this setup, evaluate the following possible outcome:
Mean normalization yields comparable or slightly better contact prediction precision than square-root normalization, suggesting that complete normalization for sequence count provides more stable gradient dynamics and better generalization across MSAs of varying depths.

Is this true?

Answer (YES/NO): NO